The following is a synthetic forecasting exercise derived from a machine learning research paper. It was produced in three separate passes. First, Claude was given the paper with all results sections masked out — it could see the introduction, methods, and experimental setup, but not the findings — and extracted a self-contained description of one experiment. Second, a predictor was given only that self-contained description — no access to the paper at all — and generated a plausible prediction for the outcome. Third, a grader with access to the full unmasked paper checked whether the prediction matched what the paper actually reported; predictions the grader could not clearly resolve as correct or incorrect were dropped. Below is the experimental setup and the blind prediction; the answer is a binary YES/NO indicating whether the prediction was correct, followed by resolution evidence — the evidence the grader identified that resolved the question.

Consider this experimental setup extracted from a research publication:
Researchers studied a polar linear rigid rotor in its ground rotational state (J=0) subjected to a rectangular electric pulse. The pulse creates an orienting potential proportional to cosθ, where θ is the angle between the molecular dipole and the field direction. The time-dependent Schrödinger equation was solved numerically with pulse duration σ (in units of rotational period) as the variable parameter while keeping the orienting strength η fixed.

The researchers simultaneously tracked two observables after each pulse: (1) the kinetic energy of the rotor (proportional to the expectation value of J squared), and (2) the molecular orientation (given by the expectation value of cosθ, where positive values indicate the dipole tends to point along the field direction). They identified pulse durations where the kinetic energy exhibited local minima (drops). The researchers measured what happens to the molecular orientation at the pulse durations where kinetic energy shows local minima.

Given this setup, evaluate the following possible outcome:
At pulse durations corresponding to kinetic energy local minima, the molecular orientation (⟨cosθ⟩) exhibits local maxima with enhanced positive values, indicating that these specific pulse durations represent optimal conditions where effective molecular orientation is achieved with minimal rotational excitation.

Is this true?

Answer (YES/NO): NO